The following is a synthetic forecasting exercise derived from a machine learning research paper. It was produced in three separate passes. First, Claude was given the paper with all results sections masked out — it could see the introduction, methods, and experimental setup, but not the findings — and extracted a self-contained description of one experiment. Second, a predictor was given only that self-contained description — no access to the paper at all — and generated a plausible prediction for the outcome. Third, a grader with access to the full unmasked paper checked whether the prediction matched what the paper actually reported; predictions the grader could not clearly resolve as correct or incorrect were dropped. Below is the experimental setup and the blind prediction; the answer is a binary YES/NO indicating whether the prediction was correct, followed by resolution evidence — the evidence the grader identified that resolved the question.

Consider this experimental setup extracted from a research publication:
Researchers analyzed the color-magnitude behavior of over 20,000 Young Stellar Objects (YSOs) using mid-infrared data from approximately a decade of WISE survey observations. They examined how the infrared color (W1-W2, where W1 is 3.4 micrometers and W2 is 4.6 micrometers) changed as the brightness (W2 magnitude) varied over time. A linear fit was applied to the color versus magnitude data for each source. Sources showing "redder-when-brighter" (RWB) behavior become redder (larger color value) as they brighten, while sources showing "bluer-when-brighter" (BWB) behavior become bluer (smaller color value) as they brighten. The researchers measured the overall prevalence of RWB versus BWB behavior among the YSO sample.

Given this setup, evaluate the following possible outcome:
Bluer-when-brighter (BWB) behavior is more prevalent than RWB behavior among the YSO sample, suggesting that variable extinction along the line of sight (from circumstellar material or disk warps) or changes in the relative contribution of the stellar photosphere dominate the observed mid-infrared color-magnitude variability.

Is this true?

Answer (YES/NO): NO